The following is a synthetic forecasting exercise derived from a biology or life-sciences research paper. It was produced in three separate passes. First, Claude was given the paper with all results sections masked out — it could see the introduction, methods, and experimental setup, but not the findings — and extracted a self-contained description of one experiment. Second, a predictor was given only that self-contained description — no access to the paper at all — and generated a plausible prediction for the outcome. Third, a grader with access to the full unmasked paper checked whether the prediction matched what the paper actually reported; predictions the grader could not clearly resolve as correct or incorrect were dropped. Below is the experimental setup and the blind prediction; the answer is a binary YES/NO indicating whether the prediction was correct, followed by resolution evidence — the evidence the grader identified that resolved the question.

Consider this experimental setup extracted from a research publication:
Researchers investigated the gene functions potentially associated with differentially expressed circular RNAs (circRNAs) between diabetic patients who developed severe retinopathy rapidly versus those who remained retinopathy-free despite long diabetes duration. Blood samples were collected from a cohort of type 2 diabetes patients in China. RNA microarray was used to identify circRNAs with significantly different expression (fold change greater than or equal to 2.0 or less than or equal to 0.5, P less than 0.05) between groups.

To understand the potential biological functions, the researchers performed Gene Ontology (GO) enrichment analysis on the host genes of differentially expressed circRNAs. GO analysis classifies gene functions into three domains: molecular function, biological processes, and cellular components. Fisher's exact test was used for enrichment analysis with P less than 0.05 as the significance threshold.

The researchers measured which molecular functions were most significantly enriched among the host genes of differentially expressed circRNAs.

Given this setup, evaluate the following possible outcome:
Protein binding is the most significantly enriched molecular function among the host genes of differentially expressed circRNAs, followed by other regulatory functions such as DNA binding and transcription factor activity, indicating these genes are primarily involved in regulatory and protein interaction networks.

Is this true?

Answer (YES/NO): NO